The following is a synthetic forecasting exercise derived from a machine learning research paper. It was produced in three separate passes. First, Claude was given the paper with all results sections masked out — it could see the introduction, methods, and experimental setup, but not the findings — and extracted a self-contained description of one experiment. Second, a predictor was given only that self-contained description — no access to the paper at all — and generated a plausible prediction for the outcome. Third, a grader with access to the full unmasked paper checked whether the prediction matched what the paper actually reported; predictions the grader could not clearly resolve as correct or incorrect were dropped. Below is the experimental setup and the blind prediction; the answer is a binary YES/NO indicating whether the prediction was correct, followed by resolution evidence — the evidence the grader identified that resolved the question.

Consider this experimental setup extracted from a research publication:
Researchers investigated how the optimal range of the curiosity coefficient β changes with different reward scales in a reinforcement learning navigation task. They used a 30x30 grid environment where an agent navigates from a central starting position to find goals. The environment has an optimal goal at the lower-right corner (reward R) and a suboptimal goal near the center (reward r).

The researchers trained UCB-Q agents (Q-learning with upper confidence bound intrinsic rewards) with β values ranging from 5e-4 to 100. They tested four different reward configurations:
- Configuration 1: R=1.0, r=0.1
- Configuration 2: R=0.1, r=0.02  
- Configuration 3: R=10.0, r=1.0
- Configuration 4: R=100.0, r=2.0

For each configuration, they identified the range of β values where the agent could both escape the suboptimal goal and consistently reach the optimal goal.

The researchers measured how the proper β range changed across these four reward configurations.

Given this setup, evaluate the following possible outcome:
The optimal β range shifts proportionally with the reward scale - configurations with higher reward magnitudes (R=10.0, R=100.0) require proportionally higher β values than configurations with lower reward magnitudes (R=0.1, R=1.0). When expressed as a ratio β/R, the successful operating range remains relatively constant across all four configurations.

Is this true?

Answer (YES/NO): NO